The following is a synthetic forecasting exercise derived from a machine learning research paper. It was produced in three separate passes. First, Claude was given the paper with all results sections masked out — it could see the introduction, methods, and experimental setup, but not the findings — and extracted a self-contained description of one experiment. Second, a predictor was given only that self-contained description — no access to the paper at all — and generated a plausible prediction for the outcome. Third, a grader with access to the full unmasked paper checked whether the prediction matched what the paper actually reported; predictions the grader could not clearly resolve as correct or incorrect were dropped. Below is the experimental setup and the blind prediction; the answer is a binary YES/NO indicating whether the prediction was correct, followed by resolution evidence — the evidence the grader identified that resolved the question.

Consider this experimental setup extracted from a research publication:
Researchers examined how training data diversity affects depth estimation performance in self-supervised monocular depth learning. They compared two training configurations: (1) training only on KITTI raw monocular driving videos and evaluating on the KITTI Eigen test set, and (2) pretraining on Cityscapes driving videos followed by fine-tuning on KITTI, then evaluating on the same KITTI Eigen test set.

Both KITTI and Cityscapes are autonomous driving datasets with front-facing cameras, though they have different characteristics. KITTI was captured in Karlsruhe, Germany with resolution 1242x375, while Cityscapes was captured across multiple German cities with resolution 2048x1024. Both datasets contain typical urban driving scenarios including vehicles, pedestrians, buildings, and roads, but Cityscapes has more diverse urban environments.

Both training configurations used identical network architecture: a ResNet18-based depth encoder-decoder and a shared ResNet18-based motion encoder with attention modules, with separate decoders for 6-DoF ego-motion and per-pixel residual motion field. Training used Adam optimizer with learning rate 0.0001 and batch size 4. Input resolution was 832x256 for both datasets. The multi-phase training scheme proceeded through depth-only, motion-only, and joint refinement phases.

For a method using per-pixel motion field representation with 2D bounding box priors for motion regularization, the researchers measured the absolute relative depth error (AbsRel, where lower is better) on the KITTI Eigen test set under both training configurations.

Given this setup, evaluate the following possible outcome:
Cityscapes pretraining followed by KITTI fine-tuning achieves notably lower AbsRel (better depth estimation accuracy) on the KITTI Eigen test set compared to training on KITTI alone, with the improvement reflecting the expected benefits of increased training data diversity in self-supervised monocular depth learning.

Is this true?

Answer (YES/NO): YES